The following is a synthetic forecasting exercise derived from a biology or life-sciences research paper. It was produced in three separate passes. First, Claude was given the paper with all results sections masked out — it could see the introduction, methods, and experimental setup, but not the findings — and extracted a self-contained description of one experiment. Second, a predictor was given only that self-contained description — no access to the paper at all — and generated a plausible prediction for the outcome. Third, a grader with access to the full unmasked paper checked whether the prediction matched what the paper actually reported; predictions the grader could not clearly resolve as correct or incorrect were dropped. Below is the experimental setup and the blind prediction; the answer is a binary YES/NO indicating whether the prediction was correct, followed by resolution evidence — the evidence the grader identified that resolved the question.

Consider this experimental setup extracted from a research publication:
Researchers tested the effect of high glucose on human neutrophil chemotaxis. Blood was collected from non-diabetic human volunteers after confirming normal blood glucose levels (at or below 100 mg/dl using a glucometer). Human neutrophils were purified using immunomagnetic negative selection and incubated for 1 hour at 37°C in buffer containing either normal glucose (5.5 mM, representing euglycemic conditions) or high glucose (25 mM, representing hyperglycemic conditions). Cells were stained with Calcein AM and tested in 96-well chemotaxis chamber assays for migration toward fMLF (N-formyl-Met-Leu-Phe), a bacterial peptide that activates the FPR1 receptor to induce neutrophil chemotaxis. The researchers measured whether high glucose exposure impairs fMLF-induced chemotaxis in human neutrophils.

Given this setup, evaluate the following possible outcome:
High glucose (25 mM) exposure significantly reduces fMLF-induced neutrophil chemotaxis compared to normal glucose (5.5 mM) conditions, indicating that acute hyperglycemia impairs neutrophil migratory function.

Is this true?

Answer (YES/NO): YES